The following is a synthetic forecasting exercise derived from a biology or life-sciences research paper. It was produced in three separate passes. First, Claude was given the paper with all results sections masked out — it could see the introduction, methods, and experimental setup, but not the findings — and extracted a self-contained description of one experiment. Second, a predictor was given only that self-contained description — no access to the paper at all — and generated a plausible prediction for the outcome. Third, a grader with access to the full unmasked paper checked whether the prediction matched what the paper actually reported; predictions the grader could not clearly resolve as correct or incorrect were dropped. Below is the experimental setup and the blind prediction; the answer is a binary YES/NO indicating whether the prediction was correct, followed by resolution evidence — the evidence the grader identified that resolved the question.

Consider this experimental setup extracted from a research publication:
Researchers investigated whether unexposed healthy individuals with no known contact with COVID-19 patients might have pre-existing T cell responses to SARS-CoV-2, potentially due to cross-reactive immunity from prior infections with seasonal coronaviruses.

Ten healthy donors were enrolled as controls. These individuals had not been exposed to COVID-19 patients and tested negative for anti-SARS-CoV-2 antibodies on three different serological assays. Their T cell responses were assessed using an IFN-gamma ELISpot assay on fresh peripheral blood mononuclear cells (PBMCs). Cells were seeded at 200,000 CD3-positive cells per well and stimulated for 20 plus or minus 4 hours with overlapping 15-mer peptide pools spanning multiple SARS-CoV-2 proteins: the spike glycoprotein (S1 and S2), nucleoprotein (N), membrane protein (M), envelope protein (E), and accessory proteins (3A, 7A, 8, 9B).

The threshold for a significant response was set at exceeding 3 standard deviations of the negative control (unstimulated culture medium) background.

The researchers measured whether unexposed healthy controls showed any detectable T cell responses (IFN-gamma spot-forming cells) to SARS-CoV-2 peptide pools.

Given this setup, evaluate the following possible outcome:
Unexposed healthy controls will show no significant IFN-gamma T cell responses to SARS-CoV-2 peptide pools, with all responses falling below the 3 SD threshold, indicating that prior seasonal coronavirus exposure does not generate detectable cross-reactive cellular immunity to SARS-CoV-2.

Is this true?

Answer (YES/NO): NO